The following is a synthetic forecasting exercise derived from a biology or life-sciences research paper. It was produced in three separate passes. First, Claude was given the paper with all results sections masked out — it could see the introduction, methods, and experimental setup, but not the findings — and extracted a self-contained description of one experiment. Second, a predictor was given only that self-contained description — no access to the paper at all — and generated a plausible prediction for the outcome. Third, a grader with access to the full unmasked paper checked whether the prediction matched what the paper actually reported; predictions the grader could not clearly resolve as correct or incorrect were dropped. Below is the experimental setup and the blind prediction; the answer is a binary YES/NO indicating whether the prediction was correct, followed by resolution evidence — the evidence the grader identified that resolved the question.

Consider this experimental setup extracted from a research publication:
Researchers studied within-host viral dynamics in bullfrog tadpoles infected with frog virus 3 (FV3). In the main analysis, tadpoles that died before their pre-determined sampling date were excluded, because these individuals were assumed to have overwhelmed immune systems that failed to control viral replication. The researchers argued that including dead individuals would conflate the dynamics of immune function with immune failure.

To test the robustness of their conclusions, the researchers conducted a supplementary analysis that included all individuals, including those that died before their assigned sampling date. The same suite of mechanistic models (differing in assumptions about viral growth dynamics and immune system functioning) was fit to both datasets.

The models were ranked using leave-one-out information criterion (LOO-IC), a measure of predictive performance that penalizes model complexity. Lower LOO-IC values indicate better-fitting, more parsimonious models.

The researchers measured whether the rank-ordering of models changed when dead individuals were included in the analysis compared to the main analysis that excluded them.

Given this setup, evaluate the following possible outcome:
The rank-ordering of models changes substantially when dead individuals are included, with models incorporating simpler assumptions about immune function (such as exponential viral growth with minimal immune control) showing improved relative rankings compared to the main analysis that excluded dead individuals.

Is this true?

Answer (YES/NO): NO